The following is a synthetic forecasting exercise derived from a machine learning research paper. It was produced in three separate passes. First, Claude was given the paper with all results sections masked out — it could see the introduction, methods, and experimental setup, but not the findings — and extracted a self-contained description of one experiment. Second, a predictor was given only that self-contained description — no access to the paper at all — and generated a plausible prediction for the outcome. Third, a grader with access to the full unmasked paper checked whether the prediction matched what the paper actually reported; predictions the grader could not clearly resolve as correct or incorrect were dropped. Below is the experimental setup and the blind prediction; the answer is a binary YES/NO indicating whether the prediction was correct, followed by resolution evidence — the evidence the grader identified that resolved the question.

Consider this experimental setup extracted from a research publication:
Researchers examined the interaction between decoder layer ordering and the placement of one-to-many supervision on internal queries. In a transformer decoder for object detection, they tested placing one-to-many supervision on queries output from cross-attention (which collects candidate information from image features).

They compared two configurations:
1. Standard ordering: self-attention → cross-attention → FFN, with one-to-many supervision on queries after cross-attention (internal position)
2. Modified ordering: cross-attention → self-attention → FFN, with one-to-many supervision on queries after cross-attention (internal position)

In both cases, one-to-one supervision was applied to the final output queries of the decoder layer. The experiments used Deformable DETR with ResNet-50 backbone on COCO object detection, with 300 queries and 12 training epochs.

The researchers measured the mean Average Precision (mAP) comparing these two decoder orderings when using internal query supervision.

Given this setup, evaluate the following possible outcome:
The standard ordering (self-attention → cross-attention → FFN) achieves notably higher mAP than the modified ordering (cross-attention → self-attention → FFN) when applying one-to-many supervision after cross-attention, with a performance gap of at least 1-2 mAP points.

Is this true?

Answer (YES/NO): NO